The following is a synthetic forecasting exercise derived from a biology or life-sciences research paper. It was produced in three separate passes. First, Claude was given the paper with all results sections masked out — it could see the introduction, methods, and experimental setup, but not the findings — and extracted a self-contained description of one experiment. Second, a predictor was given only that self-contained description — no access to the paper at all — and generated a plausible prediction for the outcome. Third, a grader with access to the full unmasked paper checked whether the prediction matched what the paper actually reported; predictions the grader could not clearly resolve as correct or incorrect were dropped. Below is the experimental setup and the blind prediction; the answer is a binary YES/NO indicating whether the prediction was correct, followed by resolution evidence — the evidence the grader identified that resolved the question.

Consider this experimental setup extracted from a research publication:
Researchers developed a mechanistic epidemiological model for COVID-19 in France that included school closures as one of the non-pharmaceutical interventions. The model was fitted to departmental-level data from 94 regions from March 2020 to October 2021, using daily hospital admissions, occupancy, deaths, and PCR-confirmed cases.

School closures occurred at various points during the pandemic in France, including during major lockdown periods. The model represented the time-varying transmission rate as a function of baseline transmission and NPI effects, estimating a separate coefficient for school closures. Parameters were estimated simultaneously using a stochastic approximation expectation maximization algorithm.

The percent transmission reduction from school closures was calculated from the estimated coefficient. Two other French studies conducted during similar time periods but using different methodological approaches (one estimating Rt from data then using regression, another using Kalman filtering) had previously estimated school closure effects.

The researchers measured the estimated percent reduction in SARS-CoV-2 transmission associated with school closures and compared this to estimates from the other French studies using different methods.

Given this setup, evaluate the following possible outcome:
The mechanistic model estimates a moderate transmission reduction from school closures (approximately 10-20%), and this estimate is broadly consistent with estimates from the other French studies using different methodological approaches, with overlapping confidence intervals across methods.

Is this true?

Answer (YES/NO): NO